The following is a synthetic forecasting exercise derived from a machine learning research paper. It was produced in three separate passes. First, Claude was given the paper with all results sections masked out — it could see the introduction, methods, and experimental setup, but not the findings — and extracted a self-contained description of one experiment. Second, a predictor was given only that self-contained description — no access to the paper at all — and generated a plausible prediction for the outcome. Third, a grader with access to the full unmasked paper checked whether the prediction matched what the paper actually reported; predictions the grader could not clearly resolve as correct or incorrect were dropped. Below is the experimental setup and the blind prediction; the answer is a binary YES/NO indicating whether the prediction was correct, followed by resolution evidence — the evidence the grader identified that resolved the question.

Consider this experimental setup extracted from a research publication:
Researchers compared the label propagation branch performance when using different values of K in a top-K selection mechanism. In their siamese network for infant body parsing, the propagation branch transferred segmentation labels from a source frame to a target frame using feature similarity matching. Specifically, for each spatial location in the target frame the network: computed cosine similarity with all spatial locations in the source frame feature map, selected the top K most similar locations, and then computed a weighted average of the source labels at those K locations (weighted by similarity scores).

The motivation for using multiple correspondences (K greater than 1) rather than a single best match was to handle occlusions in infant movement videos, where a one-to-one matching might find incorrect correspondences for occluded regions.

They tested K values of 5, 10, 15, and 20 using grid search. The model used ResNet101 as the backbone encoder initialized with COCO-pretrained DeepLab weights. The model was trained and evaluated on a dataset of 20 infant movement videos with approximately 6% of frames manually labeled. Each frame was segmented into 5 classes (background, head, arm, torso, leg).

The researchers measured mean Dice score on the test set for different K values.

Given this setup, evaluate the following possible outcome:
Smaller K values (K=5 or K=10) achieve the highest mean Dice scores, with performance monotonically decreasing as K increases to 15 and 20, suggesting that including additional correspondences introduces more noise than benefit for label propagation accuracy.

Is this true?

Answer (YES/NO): NO